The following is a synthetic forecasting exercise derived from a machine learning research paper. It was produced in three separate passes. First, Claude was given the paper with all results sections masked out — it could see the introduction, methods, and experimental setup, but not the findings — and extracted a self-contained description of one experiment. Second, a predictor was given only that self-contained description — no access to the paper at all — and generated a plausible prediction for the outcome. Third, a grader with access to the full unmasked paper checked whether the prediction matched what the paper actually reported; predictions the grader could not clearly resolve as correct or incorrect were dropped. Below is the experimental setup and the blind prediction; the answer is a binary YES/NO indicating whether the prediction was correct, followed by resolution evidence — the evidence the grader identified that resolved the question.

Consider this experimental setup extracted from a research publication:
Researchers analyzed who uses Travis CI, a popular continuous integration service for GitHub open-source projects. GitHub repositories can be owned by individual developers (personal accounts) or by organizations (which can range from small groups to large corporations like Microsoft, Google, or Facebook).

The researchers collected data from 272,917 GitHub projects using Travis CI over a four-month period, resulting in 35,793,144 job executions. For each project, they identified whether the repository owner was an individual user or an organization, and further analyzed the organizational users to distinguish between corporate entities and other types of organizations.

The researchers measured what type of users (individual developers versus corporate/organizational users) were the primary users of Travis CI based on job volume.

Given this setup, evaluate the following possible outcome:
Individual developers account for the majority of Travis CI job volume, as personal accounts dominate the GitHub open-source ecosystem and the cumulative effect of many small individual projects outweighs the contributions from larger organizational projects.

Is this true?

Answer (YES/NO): NO